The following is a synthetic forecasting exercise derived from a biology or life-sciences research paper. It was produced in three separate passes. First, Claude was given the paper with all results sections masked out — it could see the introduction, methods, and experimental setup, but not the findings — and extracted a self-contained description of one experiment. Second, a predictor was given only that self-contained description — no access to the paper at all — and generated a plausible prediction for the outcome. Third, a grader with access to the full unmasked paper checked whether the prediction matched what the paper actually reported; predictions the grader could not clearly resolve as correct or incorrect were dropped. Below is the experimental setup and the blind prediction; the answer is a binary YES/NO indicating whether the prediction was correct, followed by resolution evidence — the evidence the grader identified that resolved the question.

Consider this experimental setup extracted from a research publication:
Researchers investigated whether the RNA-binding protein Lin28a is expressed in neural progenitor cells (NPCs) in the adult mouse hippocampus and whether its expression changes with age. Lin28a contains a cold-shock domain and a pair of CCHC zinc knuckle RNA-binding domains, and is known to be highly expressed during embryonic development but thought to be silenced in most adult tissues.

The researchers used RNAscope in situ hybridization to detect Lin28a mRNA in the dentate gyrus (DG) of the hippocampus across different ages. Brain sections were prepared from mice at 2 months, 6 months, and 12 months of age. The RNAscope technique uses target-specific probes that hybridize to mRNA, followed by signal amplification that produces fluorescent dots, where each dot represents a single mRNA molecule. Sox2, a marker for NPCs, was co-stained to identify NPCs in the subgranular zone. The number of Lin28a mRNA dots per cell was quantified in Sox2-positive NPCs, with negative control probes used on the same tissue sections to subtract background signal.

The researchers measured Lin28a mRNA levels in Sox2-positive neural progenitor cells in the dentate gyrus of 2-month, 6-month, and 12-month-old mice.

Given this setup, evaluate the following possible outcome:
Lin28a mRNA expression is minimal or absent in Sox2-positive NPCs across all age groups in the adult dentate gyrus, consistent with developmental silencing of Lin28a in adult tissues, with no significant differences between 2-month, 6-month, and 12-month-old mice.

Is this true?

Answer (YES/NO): NO